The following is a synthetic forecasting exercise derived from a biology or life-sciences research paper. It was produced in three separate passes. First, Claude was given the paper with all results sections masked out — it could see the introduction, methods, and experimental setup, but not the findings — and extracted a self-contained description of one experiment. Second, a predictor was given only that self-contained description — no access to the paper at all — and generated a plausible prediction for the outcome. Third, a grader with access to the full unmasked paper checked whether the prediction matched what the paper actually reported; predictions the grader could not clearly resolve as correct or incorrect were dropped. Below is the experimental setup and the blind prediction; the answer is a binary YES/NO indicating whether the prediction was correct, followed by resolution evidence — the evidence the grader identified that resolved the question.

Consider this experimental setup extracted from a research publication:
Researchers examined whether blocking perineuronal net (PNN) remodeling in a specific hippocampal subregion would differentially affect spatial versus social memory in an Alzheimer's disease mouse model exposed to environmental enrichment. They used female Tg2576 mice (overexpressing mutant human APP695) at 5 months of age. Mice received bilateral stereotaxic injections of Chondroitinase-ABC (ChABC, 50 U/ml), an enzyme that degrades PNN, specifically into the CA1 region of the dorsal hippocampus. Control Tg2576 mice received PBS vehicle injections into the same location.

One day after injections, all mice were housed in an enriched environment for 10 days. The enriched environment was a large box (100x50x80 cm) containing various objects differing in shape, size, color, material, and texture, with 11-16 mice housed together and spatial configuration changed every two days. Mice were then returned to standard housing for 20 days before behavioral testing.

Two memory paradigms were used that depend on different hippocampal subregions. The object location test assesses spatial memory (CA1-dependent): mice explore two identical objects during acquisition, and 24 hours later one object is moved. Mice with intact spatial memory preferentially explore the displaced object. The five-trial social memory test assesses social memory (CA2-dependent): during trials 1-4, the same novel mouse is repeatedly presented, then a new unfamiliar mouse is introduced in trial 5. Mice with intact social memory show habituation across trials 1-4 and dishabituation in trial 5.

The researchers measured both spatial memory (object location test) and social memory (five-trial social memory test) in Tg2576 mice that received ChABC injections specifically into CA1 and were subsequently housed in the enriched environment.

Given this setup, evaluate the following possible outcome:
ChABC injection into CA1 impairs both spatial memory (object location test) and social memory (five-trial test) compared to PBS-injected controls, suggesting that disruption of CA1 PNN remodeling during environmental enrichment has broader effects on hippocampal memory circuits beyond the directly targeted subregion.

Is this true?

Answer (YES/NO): NO